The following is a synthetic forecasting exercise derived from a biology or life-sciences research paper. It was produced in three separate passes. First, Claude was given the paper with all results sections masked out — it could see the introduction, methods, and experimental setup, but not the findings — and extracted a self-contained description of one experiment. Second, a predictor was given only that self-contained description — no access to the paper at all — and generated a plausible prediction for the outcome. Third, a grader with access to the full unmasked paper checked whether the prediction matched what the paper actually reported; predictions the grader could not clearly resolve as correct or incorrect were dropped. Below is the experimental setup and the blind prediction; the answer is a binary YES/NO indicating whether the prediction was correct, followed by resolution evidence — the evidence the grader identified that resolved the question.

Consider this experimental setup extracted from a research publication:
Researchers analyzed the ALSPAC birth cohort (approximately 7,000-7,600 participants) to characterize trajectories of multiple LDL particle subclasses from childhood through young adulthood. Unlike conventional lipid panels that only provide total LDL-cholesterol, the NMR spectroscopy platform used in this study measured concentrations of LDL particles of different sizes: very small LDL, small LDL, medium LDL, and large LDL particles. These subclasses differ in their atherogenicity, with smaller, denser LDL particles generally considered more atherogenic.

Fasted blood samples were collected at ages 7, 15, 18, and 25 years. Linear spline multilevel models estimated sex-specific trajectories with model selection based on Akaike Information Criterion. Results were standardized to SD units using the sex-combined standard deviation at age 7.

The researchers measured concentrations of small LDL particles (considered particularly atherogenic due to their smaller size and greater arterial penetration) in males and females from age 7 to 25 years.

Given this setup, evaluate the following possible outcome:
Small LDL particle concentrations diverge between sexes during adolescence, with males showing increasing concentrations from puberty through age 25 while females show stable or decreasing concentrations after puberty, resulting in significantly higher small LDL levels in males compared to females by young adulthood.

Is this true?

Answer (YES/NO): NO